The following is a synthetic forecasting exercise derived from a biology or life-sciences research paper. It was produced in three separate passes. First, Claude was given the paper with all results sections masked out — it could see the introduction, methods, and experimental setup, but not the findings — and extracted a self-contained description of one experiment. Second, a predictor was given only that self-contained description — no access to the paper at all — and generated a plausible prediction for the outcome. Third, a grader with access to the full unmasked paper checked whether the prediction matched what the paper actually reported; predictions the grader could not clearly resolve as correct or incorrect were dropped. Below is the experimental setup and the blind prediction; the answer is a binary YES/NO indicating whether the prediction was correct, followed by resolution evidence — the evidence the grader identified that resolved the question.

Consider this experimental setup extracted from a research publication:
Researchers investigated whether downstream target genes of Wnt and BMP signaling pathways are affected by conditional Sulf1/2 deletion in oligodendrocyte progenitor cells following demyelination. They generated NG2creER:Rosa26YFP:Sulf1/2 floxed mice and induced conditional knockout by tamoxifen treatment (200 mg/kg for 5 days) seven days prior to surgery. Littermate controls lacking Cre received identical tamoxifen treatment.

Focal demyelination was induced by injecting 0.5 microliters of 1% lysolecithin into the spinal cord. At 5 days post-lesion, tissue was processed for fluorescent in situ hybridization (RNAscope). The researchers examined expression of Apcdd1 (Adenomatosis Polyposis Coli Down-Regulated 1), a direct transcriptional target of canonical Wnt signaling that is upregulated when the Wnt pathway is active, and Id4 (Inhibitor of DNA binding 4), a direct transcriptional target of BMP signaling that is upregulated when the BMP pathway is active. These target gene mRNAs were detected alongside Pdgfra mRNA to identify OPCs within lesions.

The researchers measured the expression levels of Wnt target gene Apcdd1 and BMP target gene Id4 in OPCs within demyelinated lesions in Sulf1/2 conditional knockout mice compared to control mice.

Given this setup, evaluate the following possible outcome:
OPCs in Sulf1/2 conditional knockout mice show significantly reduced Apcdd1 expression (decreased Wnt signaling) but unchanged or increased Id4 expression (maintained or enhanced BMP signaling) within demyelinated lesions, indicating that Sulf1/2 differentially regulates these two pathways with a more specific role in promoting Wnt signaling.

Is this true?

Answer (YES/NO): NO